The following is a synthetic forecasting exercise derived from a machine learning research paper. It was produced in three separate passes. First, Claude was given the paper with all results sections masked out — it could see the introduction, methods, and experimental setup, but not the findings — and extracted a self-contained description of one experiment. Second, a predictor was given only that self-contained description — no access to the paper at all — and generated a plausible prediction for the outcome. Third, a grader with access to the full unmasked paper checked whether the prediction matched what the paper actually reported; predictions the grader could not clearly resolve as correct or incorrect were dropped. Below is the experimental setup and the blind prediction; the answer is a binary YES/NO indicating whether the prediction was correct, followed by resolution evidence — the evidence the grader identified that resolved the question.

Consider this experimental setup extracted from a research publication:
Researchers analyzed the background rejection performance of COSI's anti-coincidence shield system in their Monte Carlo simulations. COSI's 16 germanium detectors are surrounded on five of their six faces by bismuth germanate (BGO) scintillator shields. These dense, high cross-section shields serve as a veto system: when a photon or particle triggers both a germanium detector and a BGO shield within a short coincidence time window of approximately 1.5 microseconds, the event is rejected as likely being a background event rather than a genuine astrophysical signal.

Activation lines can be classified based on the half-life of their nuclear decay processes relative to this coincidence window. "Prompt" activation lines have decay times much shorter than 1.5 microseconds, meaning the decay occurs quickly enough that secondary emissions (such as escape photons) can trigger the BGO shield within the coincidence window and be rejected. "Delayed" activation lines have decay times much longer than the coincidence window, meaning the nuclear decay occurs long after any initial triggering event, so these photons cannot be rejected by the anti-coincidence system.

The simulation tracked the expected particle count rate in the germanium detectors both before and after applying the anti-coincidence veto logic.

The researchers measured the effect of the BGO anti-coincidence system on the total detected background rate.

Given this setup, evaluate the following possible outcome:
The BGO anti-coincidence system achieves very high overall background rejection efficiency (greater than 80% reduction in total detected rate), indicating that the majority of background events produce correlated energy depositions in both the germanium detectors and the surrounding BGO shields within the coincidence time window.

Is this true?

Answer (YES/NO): YES